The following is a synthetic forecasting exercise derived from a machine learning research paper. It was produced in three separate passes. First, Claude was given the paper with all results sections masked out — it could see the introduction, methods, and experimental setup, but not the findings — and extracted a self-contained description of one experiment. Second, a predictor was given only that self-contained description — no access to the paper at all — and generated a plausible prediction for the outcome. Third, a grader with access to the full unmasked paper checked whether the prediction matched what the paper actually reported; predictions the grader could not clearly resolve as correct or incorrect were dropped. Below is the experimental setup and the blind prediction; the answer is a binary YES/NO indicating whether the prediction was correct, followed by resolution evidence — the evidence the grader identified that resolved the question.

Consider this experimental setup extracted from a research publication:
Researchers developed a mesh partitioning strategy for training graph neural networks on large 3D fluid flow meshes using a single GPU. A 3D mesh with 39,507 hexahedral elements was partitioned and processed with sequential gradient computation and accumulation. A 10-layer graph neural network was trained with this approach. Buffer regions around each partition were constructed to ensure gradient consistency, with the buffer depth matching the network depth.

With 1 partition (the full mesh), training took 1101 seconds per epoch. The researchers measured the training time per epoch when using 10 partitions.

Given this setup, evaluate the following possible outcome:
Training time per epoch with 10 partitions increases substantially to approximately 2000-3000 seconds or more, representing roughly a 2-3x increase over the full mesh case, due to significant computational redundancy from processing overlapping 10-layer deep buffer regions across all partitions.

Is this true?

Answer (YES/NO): NO